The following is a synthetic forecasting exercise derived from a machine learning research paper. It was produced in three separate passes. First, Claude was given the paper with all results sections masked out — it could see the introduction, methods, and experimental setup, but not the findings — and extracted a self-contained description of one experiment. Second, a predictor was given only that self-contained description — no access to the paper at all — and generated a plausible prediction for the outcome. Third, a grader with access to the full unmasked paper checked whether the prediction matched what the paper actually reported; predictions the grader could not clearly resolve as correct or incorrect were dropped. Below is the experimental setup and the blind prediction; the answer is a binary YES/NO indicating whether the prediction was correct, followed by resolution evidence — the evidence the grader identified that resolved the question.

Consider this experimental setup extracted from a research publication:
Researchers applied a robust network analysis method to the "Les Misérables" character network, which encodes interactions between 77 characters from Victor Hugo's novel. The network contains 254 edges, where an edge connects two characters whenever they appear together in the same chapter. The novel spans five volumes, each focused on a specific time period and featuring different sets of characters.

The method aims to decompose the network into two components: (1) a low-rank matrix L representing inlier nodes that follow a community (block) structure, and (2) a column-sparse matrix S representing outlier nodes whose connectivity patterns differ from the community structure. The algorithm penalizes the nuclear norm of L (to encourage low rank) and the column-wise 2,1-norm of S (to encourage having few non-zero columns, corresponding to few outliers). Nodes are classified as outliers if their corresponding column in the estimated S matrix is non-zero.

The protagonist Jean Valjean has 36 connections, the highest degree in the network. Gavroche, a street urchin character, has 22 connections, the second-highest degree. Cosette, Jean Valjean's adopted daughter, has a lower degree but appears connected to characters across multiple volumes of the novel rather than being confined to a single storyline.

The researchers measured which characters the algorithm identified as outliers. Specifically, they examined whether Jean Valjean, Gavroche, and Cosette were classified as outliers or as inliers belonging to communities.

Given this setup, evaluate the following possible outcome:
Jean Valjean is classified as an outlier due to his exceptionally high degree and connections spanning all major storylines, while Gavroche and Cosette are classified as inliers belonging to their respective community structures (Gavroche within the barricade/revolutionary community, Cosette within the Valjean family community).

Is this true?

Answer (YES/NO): NO